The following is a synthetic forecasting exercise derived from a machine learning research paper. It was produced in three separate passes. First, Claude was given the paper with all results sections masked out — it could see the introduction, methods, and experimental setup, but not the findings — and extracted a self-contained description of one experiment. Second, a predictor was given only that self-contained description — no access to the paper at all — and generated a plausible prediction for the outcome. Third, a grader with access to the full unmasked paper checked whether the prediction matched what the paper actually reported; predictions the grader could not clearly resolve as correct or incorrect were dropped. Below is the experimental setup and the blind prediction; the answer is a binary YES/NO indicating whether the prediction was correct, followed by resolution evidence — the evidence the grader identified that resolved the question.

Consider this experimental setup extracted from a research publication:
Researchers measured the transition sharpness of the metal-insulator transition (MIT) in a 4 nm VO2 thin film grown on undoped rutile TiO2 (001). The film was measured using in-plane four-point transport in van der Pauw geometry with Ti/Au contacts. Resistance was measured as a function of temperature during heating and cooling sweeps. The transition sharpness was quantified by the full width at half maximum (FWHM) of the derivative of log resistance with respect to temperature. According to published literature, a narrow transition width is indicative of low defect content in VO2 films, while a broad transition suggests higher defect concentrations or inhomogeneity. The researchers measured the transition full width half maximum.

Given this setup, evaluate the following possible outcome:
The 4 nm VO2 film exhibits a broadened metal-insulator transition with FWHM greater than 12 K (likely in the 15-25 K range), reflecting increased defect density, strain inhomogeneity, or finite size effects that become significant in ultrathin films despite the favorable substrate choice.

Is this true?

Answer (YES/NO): NO